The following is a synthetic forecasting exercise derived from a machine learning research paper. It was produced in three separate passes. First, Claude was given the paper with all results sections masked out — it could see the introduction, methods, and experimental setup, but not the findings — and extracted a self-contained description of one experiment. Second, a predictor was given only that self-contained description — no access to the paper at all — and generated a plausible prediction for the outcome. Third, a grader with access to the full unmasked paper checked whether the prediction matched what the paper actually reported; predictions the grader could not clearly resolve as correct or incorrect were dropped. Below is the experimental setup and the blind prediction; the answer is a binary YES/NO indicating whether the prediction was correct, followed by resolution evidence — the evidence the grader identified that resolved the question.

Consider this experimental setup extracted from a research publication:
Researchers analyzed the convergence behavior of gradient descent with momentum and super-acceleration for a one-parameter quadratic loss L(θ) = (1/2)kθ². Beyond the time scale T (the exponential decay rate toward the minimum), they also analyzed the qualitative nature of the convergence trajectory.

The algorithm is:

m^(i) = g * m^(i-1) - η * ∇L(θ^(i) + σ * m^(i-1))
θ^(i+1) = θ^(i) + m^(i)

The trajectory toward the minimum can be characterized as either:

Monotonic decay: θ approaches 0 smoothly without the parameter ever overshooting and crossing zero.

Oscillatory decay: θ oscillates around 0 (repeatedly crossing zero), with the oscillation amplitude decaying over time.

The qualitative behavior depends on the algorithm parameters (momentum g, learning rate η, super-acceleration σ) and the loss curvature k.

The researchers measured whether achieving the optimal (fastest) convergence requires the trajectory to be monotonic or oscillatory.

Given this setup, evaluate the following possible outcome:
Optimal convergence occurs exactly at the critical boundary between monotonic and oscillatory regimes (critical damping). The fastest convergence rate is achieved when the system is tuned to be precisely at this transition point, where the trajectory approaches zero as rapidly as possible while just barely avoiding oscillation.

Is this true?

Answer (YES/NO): YES